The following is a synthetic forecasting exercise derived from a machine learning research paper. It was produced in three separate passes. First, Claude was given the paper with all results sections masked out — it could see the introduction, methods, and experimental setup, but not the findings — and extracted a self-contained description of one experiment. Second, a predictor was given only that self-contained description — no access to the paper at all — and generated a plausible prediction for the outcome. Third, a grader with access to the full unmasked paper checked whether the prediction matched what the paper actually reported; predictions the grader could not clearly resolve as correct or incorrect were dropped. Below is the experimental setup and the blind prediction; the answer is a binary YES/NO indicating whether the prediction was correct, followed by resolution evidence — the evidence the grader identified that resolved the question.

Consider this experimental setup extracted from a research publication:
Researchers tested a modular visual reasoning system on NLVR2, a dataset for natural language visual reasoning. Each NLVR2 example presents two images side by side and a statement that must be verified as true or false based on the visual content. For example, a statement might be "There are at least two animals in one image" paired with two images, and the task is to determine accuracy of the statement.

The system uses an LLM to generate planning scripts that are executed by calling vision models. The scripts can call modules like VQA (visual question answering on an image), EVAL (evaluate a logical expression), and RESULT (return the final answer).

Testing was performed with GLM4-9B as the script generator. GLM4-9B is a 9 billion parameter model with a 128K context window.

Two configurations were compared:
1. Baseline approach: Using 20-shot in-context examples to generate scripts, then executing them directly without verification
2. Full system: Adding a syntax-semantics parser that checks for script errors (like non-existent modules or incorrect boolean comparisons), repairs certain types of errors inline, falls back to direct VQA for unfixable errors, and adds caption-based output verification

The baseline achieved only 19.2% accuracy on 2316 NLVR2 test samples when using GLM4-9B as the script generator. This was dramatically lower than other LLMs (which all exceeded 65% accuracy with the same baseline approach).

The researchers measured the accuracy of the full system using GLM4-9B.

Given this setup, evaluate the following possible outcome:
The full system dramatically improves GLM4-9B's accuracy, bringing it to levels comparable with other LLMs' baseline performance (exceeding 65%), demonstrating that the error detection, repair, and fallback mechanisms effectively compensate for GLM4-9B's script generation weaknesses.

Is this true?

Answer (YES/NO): NO